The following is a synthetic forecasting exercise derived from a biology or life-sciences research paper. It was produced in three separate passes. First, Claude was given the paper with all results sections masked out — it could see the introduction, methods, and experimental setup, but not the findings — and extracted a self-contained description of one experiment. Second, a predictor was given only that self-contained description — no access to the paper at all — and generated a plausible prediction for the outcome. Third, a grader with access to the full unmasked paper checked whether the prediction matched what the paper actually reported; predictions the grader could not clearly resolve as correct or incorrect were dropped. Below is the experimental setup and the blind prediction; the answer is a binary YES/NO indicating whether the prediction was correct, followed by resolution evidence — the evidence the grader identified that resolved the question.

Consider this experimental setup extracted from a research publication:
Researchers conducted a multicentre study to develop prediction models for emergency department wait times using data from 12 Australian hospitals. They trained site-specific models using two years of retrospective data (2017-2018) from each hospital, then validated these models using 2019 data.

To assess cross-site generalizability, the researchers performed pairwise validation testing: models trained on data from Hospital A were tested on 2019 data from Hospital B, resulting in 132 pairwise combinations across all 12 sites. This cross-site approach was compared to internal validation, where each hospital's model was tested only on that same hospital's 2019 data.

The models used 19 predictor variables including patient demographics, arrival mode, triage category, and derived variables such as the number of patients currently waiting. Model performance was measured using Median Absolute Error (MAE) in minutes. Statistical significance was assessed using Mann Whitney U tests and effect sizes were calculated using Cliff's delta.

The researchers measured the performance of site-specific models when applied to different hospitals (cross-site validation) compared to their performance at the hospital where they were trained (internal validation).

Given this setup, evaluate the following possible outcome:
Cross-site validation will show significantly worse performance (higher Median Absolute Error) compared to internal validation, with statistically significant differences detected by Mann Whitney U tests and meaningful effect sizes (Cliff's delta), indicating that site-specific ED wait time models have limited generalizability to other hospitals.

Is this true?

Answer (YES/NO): NO